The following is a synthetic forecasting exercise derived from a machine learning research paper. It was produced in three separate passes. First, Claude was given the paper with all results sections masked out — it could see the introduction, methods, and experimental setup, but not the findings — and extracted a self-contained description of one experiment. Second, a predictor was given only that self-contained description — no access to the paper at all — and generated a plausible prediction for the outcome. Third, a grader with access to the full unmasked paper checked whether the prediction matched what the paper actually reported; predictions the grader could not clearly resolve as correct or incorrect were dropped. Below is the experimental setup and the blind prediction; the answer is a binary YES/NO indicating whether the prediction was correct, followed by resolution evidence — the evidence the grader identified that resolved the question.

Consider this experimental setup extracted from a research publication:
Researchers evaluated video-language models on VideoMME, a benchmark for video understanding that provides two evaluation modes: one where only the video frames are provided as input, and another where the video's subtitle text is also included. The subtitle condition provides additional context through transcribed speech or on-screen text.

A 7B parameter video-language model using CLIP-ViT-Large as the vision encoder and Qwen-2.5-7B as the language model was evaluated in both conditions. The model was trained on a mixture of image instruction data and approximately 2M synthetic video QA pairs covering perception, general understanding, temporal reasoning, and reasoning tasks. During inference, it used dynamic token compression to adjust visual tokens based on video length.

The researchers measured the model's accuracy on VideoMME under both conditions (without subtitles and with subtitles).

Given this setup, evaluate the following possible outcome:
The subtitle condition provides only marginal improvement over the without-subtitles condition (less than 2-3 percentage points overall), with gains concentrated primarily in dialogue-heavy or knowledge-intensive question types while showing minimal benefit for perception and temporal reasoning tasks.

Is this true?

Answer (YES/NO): NO